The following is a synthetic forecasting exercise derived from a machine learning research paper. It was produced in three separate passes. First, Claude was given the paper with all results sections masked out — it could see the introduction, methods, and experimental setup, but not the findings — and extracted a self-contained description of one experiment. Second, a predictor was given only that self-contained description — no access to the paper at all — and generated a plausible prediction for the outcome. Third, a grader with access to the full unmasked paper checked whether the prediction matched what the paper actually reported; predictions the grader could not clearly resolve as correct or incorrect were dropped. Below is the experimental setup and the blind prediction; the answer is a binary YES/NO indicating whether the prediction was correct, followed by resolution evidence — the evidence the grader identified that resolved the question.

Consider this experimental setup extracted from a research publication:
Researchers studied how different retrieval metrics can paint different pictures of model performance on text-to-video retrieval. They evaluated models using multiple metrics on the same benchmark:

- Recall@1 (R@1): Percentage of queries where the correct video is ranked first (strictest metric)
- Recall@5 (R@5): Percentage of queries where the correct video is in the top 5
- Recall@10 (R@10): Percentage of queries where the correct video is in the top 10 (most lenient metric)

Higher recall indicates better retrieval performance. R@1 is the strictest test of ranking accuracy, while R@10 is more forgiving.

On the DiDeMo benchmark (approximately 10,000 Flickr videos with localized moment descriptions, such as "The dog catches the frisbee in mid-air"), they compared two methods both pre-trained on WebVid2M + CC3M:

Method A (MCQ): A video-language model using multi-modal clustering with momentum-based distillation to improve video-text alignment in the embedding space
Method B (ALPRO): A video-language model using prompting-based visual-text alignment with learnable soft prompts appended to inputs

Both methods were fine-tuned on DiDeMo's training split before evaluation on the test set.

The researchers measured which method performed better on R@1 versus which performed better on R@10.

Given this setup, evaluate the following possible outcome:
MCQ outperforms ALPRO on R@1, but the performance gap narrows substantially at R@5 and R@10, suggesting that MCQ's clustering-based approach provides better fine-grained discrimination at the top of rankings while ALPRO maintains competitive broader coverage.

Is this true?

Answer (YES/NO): NO